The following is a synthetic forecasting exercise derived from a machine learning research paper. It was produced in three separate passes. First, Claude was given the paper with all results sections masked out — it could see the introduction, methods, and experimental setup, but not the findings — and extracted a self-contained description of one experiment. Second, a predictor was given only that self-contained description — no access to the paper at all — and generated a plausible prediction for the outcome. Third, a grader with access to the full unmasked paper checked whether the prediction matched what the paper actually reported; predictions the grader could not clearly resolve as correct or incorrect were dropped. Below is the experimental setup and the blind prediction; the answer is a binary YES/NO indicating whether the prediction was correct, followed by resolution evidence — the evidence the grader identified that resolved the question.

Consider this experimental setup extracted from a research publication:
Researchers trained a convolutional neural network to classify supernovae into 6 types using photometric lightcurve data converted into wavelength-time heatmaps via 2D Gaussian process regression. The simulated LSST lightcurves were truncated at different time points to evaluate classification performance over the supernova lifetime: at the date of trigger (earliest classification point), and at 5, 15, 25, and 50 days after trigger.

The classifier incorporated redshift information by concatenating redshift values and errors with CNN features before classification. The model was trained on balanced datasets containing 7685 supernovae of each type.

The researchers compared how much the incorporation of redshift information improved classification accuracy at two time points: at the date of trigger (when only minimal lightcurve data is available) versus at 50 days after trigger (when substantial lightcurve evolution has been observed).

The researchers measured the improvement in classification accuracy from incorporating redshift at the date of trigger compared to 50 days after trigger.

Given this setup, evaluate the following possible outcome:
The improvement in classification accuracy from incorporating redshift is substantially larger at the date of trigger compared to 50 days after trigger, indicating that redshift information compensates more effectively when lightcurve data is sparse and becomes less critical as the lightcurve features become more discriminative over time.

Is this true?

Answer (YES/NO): YES